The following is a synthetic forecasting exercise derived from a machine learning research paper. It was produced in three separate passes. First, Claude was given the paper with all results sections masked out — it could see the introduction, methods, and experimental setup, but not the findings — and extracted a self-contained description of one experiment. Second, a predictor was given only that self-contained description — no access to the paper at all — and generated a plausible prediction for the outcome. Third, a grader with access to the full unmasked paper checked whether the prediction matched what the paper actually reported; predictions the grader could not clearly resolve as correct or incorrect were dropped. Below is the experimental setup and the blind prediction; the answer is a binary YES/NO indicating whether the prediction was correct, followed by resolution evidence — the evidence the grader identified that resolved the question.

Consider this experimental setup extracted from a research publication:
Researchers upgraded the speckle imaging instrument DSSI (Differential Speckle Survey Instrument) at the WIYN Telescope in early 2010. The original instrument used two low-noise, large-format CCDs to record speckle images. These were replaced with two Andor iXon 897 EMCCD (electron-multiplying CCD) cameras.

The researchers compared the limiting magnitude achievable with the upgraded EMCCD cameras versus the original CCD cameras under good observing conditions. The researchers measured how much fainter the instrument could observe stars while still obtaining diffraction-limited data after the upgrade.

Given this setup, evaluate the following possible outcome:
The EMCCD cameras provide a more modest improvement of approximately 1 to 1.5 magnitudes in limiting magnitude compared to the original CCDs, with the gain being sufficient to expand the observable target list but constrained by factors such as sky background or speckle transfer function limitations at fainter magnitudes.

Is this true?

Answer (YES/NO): NO